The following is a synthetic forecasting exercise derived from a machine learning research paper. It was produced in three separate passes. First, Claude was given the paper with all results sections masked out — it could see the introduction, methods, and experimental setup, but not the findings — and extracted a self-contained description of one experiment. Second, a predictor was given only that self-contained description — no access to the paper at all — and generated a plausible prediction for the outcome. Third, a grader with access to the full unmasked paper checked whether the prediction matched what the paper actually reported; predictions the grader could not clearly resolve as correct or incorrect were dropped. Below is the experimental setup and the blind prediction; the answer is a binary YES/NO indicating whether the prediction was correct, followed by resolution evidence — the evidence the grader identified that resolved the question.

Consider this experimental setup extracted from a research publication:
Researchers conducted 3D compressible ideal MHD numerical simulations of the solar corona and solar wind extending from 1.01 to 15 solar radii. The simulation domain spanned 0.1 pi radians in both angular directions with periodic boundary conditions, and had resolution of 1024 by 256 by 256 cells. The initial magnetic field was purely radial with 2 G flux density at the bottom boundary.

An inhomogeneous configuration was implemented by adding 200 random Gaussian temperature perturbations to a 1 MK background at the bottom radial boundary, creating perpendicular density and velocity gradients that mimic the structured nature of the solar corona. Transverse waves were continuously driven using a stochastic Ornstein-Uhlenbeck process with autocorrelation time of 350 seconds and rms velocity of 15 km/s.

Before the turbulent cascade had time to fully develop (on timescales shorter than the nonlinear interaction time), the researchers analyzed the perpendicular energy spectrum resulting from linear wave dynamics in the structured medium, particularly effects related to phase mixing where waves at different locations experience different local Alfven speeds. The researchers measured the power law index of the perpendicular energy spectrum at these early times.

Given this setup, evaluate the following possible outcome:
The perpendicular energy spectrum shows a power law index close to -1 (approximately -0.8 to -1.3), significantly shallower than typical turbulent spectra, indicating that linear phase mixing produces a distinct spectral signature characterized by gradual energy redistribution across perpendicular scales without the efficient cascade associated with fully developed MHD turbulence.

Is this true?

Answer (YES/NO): YES